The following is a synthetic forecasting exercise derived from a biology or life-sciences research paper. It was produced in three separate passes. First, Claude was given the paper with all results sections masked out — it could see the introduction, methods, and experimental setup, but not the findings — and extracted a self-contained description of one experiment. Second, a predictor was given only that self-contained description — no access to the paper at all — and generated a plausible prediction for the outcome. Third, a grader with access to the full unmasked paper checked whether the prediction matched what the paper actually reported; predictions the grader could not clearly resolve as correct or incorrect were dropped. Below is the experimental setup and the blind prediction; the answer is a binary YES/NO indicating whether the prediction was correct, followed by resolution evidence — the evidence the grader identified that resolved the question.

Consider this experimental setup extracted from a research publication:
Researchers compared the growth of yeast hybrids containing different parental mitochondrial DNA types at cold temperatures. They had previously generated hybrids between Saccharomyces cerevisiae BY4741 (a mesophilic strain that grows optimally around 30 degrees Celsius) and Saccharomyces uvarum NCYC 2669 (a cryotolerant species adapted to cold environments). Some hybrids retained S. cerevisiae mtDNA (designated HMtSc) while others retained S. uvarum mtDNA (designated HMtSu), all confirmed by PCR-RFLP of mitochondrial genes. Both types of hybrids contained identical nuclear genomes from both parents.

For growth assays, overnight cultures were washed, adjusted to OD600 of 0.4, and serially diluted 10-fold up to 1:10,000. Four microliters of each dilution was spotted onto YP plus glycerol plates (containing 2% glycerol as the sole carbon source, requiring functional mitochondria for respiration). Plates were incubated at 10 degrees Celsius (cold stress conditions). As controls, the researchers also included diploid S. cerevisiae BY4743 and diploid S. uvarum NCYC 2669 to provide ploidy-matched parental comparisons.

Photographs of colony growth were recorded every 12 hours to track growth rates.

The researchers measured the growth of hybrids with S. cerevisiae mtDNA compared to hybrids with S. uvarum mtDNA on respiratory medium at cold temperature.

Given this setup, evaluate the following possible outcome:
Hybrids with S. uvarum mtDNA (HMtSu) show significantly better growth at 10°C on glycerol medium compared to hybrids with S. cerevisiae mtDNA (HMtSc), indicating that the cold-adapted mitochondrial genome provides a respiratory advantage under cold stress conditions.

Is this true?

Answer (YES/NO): YES